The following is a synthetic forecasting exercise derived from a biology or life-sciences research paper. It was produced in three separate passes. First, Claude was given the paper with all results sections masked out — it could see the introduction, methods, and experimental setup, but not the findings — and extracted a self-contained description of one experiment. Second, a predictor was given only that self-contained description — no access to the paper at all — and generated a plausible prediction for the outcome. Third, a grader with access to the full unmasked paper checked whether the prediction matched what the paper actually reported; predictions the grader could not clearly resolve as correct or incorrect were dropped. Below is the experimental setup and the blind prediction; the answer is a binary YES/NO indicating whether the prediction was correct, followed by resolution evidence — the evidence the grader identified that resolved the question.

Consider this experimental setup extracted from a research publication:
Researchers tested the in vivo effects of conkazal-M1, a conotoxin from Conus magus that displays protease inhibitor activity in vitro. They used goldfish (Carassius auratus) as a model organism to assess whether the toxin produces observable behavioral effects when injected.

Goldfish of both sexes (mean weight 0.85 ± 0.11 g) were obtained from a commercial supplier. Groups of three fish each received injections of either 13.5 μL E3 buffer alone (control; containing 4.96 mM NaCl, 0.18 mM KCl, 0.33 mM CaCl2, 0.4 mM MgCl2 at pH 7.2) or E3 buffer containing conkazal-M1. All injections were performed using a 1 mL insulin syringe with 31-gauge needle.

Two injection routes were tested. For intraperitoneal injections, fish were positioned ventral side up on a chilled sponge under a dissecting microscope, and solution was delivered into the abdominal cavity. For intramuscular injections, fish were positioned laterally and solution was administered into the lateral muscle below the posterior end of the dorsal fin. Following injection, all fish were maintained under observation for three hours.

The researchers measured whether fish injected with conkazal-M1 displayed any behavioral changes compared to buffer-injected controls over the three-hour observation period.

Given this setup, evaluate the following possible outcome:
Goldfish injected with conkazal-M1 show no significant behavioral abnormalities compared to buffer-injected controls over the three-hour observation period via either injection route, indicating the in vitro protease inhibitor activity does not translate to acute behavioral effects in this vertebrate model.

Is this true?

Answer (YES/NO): YES